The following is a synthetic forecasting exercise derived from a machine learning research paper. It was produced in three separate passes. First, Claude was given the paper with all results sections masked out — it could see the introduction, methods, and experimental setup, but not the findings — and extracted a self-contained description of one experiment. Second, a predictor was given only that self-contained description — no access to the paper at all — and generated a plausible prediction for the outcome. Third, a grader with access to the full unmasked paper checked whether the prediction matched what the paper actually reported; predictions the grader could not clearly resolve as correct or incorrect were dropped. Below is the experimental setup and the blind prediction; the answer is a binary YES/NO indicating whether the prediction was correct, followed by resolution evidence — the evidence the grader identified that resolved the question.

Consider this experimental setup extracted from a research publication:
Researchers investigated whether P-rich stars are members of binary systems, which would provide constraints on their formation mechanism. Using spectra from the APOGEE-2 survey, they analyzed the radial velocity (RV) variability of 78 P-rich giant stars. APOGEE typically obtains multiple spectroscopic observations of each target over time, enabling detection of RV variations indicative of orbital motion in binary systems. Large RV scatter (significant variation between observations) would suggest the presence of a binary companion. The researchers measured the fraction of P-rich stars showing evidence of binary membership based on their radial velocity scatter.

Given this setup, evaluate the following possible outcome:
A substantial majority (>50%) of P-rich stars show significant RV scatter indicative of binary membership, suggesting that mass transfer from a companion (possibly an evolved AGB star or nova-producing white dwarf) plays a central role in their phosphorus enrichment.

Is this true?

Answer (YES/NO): NO